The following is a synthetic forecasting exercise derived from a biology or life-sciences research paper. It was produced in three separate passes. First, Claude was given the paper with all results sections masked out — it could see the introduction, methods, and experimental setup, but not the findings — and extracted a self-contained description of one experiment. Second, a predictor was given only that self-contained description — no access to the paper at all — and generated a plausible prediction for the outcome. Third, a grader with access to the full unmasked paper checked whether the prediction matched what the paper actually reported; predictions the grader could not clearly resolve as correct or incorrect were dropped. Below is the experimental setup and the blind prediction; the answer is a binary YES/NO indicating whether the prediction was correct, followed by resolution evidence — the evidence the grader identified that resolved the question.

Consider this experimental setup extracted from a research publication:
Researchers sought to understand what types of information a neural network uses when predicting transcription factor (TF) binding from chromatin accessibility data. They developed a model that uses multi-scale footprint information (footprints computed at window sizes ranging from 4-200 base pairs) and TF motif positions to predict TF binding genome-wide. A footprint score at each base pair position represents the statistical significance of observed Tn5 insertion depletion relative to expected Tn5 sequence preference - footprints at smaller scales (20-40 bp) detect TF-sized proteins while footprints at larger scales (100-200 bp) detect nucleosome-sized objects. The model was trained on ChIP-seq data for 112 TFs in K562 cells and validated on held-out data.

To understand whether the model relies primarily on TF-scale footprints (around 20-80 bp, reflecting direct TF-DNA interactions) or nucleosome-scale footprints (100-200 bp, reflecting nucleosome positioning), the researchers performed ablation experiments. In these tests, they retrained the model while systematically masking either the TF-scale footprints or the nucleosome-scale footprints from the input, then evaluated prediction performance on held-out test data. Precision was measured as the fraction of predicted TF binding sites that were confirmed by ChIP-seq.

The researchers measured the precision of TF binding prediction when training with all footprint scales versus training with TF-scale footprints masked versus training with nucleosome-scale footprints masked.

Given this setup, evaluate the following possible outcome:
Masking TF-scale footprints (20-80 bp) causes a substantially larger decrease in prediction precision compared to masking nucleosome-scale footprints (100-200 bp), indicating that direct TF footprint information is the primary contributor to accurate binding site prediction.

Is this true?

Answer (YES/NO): NO